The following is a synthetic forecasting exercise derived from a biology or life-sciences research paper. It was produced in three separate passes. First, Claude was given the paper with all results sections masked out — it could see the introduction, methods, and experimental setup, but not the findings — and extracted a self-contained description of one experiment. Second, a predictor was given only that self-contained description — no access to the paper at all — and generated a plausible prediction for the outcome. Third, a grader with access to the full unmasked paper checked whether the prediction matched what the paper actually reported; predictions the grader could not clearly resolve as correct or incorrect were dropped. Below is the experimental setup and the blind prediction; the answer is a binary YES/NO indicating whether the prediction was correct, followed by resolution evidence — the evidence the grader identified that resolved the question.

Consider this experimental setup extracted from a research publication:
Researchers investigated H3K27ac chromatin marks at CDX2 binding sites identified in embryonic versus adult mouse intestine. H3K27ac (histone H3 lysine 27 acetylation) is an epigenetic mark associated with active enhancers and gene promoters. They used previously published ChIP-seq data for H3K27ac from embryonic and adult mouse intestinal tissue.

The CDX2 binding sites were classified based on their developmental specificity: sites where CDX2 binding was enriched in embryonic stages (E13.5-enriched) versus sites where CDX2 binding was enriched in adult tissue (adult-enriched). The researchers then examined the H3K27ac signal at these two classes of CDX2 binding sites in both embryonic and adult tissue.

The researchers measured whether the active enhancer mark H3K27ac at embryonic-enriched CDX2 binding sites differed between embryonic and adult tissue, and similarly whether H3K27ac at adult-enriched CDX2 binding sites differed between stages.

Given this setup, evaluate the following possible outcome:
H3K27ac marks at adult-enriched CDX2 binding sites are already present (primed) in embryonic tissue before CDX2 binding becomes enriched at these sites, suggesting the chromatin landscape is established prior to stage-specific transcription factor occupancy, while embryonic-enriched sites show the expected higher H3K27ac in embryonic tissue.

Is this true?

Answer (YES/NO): NO